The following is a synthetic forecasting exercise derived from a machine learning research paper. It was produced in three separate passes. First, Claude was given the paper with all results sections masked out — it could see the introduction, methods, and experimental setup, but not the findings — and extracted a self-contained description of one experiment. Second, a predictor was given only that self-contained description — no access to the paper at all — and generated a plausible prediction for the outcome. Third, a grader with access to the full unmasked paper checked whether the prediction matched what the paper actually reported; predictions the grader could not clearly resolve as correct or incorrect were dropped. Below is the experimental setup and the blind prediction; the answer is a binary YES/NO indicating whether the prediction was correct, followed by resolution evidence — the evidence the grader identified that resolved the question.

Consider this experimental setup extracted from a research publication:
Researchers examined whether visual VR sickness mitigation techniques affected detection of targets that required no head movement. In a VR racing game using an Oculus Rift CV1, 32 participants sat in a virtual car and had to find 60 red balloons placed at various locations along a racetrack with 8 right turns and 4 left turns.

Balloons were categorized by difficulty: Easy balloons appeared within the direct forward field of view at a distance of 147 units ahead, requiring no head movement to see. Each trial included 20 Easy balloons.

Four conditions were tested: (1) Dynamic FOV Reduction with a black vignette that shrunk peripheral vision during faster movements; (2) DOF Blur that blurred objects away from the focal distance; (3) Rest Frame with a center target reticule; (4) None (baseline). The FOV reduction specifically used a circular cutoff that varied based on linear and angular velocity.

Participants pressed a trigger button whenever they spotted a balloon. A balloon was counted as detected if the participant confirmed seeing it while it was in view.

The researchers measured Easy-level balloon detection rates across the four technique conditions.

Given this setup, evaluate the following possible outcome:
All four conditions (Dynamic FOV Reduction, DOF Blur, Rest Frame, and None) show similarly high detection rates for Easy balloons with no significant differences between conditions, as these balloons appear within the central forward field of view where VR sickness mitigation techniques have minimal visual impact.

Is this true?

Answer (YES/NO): NO